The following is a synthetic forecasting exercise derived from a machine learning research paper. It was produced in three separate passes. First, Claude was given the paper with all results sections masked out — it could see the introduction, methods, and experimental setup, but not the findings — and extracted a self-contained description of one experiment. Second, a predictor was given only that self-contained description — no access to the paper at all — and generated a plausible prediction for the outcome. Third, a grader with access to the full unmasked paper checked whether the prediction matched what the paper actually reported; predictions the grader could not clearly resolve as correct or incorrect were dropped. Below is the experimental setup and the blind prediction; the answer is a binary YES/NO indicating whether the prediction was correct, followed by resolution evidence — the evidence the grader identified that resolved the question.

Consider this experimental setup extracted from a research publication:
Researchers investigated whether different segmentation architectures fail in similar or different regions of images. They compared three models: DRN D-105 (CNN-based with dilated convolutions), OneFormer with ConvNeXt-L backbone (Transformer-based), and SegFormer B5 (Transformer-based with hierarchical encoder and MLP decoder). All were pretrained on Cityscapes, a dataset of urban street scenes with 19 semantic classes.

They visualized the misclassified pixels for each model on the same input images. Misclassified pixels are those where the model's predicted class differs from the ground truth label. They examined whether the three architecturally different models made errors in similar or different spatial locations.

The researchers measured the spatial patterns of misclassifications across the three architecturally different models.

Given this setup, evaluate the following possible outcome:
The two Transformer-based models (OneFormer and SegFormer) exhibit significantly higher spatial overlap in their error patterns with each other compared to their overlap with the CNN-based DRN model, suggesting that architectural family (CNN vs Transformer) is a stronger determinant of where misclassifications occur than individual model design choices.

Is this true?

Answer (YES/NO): NO